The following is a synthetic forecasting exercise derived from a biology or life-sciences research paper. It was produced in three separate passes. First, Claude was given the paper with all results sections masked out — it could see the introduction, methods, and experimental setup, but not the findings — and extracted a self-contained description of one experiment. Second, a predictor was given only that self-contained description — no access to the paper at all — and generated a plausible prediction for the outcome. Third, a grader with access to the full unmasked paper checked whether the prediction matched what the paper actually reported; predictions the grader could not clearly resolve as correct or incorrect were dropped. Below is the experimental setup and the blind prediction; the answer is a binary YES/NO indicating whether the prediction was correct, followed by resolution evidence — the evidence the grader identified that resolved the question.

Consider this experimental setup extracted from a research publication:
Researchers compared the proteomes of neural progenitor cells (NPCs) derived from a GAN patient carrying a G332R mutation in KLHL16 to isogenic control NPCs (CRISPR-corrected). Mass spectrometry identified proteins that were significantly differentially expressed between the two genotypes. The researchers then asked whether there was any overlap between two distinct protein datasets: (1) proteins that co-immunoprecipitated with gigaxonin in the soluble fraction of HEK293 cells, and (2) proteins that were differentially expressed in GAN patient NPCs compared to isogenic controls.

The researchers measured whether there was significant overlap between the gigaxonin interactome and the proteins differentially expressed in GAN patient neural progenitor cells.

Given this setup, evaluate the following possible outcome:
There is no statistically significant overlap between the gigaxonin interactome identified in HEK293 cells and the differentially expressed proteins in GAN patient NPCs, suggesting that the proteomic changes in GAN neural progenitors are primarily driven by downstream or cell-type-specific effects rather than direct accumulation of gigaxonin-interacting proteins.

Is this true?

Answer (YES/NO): NO